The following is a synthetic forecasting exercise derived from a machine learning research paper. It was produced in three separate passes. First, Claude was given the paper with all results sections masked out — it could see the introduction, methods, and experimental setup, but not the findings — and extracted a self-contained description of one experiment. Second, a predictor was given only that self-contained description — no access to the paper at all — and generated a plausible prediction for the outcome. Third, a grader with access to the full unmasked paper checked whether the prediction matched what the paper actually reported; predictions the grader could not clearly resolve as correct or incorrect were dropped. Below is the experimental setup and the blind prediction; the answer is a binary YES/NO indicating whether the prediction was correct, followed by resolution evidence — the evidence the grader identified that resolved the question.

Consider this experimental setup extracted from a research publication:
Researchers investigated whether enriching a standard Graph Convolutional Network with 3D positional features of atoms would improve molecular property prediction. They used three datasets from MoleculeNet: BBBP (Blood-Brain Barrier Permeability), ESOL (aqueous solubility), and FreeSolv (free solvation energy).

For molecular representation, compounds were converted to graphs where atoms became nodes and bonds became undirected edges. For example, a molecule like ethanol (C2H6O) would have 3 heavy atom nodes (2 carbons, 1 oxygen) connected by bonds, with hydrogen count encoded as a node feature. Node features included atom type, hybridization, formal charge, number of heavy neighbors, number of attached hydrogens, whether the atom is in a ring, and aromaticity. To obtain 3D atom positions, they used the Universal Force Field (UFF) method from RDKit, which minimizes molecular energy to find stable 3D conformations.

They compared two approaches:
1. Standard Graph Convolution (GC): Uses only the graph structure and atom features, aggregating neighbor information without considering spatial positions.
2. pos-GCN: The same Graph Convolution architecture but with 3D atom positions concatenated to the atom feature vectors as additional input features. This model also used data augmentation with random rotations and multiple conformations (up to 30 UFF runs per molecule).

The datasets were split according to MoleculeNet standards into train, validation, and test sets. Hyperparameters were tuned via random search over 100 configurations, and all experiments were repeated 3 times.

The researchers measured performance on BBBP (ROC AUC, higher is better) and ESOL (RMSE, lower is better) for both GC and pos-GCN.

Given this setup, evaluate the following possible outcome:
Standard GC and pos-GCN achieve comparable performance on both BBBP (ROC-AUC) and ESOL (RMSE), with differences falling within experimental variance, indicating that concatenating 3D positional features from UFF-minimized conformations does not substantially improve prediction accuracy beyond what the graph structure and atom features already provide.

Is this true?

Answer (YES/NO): NO